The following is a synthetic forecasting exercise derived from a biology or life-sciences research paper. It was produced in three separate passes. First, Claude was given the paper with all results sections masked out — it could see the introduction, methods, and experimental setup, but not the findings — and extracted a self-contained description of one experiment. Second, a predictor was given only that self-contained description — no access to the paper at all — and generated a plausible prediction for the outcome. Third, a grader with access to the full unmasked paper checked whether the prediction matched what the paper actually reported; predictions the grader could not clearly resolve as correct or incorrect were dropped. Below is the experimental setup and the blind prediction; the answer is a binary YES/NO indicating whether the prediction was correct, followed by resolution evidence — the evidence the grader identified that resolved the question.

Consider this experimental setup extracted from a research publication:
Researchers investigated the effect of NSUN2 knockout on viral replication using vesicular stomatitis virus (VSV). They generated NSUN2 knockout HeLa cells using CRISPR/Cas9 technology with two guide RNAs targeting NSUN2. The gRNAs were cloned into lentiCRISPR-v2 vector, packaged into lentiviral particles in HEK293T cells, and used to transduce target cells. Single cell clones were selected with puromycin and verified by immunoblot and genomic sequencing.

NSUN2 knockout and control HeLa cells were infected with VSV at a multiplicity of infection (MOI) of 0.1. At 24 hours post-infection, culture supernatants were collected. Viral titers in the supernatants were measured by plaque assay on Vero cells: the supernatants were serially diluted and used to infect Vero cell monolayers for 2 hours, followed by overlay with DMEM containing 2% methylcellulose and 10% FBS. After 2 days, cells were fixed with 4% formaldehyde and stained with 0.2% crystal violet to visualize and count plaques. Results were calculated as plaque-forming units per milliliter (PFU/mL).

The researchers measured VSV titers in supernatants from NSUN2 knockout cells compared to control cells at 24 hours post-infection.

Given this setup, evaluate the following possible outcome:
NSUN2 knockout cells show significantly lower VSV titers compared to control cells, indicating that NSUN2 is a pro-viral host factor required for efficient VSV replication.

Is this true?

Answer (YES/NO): YES